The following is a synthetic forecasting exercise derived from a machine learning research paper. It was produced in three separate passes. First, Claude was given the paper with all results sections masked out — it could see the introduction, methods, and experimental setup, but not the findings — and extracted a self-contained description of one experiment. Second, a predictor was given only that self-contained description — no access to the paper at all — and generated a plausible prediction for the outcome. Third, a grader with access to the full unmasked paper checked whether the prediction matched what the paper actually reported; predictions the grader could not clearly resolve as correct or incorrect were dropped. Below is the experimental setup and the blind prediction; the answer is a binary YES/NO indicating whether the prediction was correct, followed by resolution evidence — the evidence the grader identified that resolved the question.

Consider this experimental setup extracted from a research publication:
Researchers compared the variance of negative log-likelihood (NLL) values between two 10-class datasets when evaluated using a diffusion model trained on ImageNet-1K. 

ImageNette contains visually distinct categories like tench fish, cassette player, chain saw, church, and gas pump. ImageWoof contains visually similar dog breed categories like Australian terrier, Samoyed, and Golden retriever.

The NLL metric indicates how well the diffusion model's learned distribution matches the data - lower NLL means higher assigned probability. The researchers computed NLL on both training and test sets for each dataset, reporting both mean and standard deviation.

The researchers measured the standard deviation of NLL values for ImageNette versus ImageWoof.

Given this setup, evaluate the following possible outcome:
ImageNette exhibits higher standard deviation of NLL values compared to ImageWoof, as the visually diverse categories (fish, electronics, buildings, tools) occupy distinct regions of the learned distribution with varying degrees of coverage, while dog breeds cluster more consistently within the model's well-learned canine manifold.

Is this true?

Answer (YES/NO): YES